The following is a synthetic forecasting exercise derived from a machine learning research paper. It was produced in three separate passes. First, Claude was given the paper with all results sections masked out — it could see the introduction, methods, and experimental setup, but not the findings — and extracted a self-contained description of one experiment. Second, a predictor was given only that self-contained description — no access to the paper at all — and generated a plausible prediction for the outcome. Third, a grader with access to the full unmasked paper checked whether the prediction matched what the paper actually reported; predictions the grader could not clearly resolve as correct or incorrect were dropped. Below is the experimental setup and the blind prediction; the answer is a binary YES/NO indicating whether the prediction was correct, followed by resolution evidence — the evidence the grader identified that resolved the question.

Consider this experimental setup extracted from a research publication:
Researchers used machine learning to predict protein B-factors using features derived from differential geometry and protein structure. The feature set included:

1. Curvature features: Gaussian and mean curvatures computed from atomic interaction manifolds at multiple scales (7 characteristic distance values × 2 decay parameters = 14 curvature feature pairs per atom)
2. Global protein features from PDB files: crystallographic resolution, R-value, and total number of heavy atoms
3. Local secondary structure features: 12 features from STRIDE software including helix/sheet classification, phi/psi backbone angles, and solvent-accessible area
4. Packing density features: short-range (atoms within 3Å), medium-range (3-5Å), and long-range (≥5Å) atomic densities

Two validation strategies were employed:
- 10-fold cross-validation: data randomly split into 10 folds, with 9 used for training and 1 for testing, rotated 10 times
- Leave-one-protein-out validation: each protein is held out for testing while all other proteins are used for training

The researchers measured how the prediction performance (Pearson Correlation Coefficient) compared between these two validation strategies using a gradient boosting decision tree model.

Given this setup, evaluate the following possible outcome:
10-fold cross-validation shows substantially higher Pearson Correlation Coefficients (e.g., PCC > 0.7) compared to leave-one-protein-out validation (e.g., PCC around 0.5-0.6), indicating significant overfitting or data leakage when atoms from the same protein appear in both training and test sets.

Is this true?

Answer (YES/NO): NO